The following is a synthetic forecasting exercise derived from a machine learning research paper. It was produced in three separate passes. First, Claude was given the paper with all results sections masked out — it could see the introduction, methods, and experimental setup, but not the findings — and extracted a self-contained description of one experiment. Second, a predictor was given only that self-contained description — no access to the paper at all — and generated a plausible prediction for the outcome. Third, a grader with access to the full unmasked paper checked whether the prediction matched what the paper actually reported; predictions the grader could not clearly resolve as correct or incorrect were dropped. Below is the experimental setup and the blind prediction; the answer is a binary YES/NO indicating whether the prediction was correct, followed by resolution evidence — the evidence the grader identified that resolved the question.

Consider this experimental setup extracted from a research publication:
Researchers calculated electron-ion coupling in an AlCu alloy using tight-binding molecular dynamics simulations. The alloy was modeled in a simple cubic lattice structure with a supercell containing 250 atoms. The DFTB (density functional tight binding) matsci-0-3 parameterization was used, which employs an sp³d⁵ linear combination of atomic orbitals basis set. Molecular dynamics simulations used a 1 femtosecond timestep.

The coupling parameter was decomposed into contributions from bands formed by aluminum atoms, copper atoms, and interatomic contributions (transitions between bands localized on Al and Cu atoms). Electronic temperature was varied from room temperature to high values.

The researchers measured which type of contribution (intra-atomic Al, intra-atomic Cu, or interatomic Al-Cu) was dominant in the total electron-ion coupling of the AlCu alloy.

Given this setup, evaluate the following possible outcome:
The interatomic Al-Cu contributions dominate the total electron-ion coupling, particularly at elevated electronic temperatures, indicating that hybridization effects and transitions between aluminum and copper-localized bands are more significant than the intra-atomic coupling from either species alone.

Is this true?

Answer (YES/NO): YES